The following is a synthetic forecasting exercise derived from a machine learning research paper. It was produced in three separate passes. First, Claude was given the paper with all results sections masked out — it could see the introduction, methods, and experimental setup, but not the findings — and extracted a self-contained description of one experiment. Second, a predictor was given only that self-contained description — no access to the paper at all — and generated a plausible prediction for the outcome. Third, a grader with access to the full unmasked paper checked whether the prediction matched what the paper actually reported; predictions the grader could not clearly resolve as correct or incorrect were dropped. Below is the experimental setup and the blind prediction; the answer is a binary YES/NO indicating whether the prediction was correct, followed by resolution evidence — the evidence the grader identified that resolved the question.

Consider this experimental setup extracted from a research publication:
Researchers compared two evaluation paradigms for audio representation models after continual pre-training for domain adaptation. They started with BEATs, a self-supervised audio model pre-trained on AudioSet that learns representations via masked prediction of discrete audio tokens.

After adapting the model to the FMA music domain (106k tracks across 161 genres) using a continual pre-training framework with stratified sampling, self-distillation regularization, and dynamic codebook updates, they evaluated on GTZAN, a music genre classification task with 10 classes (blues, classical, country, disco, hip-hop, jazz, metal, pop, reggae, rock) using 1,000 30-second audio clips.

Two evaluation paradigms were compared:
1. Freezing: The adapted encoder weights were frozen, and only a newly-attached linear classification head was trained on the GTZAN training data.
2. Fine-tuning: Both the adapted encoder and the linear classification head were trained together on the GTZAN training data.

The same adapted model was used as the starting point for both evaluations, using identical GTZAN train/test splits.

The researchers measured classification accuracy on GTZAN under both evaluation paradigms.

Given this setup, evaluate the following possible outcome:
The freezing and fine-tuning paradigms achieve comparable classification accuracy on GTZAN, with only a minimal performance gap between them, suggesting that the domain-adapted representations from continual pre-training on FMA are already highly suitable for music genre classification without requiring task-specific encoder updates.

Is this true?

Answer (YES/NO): NO